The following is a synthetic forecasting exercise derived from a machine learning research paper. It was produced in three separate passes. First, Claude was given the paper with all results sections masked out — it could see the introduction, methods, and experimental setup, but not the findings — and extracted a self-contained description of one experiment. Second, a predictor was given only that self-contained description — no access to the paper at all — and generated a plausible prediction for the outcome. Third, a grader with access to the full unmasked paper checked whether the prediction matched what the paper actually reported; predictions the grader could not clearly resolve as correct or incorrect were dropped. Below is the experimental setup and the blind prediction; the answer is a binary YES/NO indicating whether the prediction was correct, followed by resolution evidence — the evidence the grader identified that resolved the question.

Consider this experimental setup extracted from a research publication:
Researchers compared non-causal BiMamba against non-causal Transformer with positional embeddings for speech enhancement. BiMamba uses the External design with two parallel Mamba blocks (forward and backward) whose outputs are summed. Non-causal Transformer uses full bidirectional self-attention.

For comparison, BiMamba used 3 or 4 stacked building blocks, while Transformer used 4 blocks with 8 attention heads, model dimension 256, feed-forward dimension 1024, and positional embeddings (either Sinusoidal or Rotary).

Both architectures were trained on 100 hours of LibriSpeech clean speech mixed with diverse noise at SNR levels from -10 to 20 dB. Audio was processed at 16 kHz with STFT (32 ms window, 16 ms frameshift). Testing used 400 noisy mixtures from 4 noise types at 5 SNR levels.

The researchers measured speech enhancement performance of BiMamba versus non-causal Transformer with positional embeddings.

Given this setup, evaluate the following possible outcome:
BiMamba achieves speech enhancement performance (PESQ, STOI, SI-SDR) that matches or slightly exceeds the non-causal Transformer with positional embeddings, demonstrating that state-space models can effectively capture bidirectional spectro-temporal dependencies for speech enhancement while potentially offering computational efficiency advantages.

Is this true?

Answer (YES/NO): YES